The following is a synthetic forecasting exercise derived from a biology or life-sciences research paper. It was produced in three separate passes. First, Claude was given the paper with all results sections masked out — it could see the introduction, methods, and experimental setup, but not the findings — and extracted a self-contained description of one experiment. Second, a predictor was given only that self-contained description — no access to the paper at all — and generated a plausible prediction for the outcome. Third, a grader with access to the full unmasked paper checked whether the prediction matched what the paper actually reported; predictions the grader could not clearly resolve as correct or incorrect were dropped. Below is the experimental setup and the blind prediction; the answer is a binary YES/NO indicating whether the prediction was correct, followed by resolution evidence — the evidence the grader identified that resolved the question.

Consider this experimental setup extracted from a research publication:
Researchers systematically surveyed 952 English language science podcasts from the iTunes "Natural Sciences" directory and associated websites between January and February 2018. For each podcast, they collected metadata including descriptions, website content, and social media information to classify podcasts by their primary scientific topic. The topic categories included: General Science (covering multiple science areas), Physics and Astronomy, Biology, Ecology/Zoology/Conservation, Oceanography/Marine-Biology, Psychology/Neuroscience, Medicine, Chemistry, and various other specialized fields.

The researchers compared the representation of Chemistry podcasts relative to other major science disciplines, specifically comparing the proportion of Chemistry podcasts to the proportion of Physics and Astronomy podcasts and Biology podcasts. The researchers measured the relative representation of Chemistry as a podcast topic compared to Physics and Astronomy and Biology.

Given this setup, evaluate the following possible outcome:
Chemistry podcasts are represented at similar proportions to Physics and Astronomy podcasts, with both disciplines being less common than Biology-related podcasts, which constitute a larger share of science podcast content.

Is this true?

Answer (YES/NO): NO